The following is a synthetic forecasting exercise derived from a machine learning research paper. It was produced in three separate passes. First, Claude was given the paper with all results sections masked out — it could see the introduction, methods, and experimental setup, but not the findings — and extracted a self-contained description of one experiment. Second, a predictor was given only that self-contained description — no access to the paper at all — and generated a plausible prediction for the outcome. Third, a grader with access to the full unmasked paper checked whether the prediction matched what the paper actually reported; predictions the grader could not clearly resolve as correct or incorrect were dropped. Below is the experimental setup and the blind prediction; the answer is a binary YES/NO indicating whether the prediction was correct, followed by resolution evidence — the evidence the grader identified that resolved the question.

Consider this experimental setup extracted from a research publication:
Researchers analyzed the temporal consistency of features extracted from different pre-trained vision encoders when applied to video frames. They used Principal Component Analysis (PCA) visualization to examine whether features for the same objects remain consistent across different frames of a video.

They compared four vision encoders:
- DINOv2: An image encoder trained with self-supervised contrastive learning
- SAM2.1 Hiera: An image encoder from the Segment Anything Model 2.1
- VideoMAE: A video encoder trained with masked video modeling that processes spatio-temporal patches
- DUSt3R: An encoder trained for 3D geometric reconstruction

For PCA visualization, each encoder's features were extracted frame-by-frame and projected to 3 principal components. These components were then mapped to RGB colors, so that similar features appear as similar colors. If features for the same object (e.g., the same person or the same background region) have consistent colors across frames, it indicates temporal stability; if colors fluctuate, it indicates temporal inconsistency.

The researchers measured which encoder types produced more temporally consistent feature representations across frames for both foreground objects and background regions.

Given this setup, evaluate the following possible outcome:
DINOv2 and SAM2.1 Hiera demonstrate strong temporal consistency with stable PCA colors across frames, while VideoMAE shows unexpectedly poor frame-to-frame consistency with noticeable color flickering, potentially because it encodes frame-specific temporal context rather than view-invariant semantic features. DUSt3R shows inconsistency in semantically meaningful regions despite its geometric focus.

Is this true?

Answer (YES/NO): YES